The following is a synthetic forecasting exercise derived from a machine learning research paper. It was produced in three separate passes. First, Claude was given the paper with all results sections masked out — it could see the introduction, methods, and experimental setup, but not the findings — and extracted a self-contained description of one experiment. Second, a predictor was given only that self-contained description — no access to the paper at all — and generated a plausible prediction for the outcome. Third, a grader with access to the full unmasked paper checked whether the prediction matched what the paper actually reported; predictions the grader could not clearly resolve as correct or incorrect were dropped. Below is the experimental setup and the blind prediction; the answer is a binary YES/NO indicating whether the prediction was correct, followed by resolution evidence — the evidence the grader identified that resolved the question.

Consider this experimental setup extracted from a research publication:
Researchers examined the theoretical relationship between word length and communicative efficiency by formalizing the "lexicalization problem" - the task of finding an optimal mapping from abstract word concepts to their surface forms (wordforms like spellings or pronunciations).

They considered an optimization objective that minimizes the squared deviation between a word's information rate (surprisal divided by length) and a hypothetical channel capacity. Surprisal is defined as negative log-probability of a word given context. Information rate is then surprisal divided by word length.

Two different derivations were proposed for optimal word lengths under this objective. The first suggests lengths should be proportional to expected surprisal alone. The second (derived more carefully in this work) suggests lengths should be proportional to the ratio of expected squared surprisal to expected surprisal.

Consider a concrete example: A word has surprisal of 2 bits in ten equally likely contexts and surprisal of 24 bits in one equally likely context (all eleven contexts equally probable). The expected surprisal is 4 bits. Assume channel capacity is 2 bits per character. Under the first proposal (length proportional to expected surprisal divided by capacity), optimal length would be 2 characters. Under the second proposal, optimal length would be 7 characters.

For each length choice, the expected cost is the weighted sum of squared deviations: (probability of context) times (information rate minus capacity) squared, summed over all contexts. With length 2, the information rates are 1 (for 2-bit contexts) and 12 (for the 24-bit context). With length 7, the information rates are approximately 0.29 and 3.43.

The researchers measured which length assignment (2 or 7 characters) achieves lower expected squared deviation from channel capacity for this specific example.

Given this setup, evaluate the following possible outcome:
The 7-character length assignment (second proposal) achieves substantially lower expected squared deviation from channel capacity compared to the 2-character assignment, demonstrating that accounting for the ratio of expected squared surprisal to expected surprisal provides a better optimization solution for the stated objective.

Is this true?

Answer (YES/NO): YES